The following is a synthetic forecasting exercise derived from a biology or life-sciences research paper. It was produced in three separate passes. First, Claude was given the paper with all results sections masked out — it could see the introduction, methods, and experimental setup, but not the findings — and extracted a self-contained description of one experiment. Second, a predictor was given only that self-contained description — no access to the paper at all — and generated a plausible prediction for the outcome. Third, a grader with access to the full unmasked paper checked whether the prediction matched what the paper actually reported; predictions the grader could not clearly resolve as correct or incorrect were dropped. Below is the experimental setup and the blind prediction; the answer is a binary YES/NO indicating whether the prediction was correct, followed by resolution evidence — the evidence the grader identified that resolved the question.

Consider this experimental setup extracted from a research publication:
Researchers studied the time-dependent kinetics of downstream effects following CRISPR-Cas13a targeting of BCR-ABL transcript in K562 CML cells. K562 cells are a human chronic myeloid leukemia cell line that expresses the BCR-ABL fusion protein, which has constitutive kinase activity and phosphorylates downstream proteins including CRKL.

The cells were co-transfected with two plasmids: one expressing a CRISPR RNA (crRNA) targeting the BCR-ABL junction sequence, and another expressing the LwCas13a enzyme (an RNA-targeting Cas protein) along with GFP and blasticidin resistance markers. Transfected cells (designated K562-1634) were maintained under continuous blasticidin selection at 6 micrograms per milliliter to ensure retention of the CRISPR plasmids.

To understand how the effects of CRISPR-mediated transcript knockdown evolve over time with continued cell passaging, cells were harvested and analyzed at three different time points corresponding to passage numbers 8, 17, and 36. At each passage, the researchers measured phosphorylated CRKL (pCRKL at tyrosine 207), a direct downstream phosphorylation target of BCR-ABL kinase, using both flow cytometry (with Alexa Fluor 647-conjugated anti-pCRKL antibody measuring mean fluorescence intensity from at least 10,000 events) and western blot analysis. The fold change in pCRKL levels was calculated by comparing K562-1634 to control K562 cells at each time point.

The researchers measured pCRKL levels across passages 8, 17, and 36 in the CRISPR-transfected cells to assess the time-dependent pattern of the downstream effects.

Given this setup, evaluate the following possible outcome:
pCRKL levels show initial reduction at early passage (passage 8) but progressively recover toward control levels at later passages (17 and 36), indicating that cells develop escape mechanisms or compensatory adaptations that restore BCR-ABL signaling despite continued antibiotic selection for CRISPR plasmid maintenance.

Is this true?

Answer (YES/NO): NO